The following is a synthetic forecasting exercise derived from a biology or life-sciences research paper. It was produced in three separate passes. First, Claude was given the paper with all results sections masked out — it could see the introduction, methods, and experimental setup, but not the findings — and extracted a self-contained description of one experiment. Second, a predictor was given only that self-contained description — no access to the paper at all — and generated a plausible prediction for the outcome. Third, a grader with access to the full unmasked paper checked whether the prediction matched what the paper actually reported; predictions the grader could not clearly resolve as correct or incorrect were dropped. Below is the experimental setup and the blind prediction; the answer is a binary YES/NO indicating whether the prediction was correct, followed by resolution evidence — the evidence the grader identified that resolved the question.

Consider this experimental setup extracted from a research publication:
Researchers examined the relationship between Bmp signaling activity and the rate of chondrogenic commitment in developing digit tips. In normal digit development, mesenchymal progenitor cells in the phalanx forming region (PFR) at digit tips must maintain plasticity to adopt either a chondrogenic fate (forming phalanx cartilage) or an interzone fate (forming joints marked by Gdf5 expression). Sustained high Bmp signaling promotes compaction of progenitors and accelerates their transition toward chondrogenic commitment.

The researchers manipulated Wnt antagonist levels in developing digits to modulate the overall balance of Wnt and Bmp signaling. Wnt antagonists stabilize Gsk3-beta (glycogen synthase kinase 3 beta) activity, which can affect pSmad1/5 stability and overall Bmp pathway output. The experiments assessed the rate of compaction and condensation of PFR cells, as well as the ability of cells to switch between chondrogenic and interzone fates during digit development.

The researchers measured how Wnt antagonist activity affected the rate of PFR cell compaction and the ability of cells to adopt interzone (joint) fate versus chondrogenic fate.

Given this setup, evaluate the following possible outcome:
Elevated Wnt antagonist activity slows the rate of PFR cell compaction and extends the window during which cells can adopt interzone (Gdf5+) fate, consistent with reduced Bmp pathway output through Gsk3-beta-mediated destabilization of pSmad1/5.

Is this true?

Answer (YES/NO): YES